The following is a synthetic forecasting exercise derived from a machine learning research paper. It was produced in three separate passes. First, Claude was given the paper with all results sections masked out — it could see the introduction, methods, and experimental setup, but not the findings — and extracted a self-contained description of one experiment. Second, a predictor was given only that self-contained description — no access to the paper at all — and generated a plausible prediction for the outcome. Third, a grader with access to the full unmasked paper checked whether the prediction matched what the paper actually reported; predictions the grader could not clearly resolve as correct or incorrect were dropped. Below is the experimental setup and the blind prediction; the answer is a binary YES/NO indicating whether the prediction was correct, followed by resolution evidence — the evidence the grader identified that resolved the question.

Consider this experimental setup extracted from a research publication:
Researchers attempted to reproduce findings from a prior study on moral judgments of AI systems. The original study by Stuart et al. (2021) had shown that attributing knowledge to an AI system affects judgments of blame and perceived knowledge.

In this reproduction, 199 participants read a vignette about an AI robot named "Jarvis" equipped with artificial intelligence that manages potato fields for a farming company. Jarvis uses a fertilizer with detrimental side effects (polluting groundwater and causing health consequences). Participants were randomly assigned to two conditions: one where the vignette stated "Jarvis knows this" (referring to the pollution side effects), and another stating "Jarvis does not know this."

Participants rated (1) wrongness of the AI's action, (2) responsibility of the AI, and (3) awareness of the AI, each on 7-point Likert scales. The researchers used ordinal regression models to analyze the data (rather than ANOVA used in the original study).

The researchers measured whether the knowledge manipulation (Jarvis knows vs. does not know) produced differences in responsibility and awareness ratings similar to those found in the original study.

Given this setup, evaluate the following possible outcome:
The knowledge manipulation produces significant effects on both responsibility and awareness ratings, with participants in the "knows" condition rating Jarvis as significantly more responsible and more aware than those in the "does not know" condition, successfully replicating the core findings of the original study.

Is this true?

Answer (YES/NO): YES